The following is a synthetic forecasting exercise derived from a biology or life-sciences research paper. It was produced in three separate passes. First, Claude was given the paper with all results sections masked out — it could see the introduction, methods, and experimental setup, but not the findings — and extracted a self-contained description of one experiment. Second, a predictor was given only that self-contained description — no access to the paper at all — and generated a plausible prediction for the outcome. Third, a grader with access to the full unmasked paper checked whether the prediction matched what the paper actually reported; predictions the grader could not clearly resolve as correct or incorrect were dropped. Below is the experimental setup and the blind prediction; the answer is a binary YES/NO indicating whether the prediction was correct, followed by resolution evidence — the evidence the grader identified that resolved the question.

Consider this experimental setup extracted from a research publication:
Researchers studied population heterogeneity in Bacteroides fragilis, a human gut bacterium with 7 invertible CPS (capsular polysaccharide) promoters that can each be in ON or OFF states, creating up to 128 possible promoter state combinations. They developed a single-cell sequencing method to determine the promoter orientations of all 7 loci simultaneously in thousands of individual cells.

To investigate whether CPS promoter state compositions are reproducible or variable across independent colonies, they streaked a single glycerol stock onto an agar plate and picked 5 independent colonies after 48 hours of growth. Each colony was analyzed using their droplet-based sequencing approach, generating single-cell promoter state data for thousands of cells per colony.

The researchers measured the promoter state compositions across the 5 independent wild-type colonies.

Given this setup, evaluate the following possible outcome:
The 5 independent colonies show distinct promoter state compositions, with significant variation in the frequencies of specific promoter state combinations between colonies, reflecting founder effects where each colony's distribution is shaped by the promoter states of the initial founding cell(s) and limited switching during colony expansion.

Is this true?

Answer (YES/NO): YES